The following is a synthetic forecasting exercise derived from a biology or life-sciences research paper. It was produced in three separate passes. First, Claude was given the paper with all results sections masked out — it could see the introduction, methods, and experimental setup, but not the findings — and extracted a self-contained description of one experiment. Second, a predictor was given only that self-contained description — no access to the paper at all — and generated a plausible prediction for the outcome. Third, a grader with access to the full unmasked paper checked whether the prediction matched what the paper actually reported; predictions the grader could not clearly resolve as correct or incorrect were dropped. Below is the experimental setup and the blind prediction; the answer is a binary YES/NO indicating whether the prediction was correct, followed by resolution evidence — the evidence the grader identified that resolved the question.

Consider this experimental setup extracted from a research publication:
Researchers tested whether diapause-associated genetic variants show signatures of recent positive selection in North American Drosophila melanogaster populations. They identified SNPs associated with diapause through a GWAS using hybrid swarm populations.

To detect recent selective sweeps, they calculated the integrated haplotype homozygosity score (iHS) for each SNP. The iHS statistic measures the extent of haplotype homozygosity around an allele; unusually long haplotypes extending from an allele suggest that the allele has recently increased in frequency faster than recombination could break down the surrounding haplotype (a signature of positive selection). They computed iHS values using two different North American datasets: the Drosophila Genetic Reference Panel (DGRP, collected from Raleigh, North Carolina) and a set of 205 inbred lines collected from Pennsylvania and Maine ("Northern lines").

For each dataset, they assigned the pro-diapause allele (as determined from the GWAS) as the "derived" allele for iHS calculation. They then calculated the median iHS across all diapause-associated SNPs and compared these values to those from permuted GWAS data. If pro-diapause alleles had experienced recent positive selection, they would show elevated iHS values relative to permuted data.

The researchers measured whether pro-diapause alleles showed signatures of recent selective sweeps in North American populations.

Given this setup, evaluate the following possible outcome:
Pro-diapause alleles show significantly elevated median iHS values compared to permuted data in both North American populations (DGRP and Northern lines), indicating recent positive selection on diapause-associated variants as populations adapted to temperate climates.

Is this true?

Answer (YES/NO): NO